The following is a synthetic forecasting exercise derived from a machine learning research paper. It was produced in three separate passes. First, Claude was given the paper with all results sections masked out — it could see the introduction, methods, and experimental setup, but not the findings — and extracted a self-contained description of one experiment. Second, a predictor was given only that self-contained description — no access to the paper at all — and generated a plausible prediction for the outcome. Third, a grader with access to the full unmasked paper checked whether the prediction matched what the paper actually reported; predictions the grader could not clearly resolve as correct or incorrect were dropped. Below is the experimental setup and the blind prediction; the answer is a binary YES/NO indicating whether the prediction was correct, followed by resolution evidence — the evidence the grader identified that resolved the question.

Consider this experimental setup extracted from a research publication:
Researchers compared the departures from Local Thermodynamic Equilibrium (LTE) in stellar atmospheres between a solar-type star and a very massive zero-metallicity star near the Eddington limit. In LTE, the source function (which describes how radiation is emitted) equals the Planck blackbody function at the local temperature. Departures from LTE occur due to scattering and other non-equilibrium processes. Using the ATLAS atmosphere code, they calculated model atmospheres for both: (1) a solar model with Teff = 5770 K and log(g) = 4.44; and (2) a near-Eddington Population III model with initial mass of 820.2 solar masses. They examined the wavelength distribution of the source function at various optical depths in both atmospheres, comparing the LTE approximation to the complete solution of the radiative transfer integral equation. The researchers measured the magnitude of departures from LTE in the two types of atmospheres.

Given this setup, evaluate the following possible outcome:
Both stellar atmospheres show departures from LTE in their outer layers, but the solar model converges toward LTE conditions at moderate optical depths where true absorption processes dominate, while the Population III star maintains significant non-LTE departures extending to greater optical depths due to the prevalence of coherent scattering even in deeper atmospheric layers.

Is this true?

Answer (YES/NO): YES